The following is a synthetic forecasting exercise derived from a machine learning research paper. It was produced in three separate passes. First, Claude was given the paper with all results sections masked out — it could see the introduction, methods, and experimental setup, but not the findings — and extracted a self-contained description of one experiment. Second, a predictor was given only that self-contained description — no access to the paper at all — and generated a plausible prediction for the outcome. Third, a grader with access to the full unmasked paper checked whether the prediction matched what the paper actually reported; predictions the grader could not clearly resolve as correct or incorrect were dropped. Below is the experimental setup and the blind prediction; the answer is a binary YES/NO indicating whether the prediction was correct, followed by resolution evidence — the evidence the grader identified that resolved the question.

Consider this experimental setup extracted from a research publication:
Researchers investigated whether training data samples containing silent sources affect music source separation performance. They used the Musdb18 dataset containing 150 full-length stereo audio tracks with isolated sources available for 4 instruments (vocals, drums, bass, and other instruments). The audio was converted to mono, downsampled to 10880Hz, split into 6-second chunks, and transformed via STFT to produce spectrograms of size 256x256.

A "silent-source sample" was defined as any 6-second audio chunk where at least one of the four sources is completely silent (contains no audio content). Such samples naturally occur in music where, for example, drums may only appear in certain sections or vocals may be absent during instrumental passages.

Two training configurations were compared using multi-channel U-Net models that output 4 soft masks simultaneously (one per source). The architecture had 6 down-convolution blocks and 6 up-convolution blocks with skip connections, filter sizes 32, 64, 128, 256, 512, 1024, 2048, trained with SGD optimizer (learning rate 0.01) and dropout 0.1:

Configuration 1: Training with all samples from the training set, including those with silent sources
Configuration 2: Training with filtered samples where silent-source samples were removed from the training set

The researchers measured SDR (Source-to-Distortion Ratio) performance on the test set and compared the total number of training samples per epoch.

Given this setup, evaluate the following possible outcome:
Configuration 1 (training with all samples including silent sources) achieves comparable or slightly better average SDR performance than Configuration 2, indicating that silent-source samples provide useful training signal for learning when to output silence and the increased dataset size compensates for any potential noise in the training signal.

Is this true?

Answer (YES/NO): NO